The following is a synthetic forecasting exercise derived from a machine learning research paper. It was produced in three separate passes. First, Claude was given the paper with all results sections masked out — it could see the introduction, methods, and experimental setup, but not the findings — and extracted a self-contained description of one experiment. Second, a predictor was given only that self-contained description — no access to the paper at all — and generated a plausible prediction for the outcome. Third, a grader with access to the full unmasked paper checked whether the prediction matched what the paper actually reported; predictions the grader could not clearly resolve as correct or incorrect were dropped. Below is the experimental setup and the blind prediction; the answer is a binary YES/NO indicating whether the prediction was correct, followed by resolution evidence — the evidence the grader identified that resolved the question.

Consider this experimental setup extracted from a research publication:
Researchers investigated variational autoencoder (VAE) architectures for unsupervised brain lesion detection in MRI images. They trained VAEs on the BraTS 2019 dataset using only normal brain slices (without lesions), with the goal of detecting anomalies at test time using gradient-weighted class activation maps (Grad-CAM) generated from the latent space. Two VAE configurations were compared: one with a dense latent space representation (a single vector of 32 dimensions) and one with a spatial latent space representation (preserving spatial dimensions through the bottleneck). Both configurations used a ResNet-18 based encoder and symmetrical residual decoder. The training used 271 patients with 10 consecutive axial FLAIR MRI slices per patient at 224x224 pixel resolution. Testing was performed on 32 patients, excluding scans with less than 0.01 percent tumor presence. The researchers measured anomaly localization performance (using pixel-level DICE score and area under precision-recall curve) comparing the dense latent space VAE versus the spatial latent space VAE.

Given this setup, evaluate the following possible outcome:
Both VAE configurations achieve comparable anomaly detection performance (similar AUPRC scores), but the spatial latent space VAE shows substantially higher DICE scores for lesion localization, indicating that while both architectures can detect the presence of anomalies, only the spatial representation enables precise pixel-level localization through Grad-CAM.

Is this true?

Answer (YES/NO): NO